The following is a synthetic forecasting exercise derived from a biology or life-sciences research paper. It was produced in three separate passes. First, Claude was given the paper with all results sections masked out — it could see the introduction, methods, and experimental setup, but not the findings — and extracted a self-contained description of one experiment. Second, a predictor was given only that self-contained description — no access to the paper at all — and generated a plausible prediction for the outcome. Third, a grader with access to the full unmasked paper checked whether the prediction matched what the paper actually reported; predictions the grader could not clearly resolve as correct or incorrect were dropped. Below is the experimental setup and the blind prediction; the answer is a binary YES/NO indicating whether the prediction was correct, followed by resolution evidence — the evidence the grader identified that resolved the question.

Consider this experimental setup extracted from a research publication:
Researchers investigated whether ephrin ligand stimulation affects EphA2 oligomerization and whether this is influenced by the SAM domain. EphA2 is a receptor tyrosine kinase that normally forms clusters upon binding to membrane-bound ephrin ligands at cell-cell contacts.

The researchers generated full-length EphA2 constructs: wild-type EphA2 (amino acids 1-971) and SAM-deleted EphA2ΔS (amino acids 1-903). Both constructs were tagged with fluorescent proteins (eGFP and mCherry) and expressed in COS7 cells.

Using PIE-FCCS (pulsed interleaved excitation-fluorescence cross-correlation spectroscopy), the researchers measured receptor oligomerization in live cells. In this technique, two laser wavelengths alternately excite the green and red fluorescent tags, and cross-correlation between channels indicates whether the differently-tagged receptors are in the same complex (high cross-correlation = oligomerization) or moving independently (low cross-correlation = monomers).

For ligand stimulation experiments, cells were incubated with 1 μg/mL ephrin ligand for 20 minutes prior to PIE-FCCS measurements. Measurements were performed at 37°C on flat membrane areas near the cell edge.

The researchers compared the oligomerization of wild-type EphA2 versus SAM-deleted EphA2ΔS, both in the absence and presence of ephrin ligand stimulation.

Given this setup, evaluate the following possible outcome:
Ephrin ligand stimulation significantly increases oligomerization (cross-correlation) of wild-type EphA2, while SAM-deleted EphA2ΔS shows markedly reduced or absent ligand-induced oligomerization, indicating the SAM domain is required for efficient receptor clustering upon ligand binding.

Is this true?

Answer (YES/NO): NO